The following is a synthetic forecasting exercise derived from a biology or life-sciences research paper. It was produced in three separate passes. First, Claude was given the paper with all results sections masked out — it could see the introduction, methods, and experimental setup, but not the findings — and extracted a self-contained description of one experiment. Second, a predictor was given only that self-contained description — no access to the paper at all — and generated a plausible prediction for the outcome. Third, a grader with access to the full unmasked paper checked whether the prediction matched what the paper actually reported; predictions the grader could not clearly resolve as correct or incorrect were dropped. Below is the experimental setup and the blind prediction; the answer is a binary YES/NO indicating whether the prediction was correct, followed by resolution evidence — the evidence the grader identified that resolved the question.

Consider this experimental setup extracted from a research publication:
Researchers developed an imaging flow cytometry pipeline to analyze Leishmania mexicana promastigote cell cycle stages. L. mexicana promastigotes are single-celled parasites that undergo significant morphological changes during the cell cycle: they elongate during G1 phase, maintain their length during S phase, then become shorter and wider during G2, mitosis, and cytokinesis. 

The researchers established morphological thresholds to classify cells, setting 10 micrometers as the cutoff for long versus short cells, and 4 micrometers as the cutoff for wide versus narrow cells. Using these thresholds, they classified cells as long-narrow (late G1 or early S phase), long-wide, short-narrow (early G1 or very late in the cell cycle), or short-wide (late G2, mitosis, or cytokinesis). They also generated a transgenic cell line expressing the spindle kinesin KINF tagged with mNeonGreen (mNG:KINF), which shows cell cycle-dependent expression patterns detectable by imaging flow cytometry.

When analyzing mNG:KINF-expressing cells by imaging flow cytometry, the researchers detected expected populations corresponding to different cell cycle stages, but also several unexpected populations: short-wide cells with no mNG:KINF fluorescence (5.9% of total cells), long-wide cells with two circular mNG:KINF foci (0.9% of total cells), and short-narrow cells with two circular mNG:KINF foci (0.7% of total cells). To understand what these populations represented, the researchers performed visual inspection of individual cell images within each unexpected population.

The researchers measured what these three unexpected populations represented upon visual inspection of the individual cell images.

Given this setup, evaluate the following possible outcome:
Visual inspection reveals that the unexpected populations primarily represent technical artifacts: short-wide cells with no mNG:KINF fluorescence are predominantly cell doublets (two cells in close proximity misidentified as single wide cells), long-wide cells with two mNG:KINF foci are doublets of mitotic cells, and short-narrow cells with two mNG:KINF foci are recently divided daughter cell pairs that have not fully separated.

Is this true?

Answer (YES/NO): NO